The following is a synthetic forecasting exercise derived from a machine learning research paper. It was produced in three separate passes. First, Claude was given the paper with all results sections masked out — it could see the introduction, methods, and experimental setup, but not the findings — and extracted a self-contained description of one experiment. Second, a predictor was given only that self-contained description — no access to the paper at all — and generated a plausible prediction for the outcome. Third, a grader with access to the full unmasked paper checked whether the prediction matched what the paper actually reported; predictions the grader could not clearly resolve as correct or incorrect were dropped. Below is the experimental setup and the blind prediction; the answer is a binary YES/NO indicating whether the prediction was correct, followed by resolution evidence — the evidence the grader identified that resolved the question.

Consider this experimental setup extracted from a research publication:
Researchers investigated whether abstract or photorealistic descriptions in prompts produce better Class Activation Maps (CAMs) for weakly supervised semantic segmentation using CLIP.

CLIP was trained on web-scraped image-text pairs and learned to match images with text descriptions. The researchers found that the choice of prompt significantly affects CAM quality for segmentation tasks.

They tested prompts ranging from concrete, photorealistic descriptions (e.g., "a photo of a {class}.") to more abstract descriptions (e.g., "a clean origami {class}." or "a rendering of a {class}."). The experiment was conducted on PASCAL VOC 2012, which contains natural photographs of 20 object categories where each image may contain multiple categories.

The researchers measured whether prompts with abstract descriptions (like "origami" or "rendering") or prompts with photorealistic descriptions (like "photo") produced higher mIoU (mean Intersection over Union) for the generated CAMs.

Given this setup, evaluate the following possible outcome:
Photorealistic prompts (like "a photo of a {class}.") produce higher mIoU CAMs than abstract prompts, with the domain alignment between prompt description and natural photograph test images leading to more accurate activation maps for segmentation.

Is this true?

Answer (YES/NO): NO